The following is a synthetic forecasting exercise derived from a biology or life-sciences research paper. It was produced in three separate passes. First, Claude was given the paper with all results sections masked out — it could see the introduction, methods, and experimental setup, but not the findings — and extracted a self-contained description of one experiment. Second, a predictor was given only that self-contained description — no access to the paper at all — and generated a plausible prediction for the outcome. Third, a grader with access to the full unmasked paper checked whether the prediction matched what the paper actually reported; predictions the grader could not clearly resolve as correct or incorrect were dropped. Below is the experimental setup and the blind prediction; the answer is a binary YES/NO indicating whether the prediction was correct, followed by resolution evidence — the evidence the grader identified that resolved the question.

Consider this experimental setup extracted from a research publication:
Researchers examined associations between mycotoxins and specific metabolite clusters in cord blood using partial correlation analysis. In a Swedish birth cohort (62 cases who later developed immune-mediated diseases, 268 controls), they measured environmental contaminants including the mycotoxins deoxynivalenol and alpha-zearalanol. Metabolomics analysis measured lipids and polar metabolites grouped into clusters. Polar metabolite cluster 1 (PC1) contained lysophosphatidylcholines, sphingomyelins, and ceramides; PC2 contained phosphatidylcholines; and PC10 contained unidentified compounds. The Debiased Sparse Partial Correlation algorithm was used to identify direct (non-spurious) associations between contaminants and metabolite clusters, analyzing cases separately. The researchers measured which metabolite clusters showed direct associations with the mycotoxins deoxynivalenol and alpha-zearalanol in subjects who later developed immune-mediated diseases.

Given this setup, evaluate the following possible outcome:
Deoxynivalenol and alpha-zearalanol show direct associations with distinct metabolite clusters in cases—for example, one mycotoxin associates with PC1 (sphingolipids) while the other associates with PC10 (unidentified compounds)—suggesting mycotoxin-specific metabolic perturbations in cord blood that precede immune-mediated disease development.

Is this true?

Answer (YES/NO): YES